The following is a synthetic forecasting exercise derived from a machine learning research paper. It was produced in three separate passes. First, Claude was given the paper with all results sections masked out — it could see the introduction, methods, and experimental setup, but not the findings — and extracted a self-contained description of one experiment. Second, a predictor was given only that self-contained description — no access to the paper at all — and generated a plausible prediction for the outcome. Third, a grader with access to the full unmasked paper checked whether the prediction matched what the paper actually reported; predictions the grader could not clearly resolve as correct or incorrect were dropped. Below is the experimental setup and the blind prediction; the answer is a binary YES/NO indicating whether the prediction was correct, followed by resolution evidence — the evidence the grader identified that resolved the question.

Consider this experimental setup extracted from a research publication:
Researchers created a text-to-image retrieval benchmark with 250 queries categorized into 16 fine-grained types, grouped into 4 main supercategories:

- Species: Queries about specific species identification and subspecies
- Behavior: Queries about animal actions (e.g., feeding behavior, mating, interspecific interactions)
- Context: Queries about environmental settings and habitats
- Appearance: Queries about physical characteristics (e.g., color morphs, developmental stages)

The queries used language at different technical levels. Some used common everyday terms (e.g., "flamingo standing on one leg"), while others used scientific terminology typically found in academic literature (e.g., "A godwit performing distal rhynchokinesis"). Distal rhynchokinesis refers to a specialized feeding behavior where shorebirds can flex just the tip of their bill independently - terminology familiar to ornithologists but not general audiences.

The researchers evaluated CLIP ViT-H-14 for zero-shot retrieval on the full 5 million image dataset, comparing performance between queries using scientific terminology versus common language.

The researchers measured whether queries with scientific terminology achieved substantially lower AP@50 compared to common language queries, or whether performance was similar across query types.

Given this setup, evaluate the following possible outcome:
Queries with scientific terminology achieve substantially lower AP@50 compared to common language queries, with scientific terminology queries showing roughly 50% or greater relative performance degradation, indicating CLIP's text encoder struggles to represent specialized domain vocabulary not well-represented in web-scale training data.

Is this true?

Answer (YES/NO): NO